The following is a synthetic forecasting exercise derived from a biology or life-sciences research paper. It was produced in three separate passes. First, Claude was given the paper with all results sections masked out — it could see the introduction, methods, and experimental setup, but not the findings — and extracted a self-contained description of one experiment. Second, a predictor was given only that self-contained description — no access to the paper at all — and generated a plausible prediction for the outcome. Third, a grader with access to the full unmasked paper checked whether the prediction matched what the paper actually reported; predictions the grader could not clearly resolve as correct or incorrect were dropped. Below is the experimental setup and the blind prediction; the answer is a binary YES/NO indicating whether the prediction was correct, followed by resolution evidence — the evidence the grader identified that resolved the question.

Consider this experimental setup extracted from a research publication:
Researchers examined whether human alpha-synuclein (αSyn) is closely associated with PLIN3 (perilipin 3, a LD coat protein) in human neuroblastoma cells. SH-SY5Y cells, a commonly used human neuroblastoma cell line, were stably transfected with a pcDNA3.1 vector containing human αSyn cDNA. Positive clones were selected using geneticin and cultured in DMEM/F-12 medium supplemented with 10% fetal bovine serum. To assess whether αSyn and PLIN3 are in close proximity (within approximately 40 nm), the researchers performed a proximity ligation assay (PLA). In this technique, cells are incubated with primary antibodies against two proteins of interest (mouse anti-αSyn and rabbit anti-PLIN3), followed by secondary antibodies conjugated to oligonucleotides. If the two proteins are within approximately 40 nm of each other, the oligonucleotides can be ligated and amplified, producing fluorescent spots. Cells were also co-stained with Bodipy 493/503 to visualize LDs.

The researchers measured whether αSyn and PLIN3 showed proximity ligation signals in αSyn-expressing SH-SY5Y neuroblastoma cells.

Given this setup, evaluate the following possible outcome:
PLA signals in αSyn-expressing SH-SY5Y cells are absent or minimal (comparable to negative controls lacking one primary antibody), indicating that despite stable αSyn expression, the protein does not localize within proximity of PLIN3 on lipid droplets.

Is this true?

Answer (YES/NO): NO